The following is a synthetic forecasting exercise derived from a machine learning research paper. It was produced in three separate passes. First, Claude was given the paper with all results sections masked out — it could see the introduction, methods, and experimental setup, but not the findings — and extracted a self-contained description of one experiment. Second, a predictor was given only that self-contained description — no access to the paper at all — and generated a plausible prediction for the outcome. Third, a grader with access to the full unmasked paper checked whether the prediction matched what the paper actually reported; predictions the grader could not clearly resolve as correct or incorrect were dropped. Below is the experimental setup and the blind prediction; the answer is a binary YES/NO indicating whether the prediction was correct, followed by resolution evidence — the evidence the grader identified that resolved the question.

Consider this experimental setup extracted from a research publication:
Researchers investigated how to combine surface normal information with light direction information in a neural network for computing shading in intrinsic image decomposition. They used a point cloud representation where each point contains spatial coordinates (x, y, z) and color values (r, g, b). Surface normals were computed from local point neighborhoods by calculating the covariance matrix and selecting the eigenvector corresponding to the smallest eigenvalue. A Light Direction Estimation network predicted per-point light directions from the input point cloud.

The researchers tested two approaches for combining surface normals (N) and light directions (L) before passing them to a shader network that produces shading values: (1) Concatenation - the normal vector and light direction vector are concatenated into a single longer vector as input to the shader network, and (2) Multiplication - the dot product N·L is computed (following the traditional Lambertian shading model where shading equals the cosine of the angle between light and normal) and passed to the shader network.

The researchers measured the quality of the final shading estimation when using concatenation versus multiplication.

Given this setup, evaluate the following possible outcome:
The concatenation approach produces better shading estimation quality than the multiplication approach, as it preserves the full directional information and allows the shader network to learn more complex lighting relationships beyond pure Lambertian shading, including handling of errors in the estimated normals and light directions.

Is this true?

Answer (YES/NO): YES